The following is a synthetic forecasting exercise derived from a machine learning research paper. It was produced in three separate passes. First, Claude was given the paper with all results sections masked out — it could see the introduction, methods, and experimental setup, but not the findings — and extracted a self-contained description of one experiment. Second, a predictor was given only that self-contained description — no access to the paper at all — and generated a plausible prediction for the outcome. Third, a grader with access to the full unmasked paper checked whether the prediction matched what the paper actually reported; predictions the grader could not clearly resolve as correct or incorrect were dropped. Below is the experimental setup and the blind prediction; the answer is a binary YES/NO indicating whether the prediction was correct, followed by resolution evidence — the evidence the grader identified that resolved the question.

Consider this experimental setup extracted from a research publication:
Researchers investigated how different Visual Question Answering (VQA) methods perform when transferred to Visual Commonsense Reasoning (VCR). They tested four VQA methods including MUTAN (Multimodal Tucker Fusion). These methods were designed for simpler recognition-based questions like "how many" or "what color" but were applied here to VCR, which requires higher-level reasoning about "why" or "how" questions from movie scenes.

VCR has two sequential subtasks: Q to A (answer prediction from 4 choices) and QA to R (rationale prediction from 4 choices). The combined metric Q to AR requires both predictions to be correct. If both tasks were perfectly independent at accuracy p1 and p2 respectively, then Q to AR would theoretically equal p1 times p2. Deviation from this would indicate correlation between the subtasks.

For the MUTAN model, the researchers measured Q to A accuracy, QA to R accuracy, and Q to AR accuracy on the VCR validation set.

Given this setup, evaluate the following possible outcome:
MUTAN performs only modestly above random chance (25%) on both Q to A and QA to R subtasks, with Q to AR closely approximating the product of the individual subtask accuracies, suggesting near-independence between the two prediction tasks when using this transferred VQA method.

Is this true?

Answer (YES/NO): NO